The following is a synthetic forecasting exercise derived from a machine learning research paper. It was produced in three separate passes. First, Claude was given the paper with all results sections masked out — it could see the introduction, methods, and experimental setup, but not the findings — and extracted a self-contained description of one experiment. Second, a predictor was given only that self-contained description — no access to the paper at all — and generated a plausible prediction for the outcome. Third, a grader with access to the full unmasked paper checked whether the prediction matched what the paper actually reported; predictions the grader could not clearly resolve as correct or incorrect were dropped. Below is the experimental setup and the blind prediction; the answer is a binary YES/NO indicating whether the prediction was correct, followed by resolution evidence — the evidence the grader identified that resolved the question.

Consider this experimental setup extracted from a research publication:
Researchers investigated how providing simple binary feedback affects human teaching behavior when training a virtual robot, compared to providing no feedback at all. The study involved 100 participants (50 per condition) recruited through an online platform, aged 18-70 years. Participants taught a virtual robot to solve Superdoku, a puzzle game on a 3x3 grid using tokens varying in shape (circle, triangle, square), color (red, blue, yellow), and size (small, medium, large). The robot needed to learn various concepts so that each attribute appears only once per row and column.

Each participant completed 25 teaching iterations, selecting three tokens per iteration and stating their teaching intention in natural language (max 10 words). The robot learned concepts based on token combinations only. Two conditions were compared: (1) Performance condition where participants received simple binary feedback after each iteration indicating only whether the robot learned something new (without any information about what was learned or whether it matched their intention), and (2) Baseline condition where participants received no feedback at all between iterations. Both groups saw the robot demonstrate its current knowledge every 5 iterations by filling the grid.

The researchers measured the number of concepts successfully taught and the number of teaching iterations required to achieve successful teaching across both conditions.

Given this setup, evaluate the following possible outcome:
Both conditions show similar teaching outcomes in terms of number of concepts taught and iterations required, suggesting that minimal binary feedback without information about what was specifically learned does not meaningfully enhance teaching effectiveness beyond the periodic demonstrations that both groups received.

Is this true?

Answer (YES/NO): YES